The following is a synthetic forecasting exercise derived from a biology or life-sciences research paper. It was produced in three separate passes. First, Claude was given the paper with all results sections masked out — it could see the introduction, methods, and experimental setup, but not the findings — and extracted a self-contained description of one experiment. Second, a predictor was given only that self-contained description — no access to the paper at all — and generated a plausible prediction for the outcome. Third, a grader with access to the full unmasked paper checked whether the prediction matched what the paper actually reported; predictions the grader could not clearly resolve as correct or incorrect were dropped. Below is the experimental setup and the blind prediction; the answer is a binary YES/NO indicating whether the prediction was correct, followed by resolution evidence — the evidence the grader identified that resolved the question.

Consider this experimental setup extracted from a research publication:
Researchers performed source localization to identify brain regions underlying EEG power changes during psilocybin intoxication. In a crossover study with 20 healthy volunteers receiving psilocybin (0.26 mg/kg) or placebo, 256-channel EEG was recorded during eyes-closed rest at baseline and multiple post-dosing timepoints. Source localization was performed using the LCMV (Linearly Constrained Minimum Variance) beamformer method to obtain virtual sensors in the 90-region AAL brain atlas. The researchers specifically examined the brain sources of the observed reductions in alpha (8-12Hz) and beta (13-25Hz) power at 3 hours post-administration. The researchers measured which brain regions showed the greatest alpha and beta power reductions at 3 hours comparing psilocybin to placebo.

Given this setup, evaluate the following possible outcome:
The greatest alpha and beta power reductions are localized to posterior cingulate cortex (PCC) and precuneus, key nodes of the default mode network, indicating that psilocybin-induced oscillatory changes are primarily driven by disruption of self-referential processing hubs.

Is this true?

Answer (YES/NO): NO